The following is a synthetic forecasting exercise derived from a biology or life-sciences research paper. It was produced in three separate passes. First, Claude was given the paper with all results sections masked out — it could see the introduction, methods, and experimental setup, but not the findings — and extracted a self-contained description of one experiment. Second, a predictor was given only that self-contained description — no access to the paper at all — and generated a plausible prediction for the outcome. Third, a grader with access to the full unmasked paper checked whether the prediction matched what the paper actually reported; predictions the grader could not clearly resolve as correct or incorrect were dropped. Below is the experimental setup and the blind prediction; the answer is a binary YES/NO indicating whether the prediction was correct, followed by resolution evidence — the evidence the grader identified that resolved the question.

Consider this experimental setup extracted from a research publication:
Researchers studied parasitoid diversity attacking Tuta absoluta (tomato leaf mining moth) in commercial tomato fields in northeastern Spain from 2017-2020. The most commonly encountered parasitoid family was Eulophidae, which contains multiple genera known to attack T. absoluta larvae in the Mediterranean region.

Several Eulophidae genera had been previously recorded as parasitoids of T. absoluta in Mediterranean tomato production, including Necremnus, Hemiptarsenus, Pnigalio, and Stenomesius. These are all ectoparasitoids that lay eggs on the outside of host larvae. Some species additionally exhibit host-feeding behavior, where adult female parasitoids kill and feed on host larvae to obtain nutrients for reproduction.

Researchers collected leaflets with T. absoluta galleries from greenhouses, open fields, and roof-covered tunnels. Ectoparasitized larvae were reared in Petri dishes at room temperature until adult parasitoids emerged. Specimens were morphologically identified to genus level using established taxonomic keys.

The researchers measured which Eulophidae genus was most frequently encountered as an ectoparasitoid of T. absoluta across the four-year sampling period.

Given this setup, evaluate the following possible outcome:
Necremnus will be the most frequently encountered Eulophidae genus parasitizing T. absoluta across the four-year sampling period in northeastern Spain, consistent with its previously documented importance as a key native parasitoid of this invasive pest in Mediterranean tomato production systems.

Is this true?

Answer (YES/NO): YES